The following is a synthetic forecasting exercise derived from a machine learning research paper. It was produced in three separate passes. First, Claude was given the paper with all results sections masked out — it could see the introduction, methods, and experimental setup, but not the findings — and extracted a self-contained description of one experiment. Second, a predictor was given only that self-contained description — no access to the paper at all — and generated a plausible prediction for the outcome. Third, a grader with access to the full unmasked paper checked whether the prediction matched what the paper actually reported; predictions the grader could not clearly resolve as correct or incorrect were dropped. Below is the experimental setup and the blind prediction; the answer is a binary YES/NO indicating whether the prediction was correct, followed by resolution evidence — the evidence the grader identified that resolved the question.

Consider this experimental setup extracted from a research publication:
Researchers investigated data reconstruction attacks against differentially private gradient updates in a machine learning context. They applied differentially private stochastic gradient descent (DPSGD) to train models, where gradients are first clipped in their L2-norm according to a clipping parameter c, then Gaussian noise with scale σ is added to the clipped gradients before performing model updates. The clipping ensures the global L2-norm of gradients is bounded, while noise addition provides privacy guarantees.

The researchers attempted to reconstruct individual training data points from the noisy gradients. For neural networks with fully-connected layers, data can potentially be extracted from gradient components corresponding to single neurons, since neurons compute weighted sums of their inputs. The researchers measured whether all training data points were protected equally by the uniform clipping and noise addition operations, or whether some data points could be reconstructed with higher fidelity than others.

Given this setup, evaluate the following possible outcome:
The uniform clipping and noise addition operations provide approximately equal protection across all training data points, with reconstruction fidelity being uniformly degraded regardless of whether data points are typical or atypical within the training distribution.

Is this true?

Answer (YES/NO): NO